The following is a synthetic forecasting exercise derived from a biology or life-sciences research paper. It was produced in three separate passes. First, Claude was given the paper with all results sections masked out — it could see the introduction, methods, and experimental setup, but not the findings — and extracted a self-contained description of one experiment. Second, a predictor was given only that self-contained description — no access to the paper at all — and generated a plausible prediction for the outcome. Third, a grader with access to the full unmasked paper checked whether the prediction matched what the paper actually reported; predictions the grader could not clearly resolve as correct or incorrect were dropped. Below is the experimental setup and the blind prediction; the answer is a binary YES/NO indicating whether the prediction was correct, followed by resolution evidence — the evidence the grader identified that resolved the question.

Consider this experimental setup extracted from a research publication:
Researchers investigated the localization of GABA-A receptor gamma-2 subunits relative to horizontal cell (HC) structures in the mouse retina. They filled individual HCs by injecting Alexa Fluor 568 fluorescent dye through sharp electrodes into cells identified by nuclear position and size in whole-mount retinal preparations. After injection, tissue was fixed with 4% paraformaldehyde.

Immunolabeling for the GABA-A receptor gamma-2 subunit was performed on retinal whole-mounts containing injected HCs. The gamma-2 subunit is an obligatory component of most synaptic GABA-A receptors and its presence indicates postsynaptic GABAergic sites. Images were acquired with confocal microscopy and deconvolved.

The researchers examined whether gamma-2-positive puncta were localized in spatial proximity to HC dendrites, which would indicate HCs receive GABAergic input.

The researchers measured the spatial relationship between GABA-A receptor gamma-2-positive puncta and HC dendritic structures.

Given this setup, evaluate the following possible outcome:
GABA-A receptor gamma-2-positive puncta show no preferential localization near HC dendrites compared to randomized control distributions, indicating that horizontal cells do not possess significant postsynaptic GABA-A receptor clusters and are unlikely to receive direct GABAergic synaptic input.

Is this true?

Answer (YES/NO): NO